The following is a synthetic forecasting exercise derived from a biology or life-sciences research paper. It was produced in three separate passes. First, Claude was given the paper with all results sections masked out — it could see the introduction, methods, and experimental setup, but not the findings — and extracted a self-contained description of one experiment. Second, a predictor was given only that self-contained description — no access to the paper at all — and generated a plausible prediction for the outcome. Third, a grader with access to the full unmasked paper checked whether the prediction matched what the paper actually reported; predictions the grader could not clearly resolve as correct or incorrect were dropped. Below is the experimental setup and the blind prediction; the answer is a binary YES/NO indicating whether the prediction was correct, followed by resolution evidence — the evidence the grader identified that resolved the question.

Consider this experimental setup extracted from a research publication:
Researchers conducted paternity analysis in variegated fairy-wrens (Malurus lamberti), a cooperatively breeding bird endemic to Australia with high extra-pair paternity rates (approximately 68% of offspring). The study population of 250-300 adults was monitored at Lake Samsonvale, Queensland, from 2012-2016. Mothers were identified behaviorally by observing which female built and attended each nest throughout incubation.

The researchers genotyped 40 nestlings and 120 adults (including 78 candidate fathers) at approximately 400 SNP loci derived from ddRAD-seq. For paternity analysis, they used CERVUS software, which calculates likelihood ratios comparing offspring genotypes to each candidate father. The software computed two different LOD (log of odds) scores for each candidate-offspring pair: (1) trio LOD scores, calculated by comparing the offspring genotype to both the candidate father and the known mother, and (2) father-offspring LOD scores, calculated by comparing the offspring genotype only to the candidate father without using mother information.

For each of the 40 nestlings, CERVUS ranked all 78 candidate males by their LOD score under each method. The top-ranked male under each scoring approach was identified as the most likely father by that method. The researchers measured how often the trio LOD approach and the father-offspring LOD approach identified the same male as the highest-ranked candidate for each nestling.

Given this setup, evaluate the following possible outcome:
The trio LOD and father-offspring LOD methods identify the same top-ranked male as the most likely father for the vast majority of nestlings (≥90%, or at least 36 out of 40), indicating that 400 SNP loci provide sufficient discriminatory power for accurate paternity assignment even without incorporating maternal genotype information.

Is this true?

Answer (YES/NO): YES